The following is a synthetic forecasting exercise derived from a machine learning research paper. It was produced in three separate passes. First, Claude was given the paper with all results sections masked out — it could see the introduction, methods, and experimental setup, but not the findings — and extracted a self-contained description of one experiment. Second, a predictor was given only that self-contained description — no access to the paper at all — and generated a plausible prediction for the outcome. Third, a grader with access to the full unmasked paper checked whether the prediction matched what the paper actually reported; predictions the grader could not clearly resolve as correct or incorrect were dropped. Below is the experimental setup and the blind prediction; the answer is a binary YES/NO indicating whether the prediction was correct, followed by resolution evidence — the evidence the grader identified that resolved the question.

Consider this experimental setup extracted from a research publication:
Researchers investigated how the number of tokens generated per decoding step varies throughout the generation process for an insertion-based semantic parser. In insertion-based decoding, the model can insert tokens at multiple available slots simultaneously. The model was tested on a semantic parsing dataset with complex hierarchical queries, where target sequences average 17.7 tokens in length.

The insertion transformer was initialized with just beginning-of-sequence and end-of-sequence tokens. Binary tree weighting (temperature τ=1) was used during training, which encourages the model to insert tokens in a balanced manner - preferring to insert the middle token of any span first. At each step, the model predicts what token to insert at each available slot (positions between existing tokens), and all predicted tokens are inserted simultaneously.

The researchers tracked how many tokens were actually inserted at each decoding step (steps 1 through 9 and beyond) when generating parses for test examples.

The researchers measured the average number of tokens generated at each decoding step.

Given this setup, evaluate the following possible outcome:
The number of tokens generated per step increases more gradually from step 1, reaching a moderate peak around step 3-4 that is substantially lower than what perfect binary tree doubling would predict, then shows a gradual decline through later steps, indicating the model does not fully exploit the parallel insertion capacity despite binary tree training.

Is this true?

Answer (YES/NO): NO